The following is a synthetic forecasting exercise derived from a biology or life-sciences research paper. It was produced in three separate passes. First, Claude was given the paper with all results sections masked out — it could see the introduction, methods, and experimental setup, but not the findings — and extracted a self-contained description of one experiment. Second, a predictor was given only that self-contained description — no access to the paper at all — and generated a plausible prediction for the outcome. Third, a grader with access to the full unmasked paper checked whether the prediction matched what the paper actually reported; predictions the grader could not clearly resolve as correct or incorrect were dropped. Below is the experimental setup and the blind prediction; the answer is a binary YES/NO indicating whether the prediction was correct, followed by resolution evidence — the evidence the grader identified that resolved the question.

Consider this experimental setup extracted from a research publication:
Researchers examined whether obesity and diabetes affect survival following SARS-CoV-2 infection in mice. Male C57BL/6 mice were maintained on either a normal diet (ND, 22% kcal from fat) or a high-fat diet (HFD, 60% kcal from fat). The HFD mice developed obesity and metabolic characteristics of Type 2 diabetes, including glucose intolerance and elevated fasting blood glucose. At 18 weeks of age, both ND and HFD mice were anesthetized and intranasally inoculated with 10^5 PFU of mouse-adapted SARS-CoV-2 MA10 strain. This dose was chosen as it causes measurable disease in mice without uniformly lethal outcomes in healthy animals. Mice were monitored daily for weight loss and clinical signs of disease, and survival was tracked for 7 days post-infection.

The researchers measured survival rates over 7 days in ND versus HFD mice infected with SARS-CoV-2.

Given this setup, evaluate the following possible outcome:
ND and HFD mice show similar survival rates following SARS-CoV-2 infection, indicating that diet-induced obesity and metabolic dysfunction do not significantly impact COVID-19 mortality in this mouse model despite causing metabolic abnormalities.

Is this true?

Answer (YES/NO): NO